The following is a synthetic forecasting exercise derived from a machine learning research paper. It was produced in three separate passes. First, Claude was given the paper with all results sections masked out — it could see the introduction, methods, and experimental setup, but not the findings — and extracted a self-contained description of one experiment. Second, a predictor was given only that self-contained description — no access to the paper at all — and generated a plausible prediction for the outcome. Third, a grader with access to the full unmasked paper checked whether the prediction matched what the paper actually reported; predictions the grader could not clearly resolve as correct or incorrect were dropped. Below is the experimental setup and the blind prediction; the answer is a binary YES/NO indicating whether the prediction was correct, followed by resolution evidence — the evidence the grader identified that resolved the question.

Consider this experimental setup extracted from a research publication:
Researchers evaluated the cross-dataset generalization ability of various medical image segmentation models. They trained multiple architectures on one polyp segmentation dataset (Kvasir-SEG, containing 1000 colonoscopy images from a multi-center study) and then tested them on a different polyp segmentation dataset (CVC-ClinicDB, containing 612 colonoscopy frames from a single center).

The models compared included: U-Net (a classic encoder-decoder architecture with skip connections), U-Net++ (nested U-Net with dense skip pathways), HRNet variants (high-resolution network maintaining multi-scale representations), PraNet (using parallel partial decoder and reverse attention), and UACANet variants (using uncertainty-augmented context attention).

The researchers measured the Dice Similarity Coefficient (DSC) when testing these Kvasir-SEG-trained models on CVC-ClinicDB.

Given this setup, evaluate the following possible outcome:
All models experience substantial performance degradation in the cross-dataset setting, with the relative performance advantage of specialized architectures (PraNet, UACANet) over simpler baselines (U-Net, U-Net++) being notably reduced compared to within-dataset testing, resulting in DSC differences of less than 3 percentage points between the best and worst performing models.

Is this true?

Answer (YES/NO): NO